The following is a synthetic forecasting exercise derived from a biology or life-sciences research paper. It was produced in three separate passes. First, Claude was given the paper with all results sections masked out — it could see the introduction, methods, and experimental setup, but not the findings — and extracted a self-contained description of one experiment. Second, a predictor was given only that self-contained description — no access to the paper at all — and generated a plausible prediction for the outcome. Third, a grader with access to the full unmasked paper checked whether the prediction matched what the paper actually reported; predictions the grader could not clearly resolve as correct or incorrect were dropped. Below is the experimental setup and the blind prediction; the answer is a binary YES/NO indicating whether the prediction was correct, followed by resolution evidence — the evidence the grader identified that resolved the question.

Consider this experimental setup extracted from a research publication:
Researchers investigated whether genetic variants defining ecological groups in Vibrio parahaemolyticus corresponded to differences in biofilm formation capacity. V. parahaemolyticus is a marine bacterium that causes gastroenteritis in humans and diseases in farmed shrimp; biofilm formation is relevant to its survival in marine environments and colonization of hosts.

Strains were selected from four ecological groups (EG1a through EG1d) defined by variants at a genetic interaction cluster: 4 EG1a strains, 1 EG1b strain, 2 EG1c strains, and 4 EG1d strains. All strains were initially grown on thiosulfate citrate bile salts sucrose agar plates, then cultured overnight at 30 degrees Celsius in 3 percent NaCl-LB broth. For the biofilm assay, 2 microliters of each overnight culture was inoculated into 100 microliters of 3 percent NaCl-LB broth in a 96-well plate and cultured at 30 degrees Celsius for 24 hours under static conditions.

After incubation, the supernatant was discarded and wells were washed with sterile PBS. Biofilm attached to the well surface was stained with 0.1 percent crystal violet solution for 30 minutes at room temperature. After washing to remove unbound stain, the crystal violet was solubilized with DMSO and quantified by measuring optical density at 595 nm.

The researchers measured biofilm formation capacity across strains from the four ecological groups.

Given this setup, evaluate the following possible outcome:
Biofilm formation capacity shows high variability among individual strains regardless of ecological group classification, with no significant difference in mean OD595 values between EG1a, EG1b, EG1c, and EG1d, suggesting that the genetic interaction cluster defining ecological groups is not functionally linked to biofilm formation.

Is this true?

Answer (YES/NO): NO